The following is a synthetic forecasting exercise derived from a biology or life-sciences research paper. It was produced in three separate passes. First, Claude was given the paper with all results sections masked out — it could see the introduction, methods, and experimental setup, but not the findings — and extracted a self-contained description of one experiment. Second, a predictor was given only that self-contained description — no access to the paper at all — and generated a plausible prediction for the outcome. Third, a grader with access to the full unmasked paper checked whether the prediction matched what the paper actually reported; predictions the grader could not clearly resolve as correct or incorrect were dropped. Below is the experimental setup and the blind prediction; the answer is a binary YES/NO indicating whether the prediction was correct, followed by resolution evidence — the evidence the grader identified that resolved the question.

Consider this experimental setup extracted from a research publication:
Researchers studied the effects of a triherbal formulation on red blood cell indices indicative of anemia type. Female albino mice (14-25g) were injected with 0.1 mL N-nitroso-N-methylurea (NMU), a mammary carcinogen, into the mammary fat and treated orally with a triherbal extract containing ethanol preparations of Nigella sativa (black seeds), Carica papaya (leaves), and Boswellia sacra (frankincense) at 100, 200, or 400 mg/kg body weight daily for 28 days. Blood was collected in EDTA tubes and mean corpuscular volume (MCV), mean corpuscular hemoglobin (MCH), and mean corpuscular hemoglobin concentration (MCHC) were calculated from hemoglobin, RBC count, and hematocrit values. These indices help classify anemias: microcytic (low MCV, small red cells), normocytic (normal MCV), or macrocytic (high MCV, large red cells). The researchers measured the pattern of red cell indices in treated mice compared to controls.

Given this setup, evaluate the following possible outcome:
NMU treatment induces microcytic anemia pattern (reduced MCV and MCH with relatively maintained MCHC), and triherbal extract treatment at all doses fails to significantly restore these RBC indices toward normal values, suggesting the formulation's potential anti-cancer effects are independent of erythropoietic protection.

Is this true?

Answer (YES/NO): NO